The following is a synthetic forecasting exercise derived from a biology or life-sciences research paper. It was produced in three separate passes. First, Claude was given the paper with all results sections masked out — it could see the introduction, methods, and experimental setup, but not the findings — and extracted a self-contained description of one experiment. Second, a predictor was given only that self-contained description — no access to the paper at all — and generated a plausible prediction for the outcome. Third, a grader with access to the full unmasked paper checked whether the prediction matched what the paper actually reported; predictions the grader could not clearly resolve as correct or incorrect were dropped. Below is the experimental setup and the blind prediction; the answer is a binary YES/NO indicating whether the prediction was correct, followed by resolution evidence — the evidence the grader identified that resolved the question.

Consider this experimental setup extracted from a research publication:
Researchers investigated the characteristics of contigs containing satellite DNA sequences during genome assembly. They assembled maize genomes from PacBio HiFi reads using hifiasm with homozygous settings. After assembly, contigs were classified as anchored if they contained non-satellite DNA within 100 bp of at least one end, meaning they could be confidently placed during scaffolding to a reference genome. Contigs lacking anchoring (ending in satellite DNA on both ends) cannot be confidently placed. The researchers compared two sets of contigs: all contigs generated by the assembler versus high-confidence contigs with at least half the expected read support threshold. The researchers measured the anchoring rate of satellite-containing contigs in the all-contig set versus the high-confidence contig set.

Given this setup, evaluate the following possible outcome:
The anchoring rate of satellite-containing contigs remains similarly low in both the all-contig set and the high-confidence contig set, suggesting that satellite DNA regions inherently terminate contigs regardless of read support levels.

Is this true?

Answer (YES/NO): NO